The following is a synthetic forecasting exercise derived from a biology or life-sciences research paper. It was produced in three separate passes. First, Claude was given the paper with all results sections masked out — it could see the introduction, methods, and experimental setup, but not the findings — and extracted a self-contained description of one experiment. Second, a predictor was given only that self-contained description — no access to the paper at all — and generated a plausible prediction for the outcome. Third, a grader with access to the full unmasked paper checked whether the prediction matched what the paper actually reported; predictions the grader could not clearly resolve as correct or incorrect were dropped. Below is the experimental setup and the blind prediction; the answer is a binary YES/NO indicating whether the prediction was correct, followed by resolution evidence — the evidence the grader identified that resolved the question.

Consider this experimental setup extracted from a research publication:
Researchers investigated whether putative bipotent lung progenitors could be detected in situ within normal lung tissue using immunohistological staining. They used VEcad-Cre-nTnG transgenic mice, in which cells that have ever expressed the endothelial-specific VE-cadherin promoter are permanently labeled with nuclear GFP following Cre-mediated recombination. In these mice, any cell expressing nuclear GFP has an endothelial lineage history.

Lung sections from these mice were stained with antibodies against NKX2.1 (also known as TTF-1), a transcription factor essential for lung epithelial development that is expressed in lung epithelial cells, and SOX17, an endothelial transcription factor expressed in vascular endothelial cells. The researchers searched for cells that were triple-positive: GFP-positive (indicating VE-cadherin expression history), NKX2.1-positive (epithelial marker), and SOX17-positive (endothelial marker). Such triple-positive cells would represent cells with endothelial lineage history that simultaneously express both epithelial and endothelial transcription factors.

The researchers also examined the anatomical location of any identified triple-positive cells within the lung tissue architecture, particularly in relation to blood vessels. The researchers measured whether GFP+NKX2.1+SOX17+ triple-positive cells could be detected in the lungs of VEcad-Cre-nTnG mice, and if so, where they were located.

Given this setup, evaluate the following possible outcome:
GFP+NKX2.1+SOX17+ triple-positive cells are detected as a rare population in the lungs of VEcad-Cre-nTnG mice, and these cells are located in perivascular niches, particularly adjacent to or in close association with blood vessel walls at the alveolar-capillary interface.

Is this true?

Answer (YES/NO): YES